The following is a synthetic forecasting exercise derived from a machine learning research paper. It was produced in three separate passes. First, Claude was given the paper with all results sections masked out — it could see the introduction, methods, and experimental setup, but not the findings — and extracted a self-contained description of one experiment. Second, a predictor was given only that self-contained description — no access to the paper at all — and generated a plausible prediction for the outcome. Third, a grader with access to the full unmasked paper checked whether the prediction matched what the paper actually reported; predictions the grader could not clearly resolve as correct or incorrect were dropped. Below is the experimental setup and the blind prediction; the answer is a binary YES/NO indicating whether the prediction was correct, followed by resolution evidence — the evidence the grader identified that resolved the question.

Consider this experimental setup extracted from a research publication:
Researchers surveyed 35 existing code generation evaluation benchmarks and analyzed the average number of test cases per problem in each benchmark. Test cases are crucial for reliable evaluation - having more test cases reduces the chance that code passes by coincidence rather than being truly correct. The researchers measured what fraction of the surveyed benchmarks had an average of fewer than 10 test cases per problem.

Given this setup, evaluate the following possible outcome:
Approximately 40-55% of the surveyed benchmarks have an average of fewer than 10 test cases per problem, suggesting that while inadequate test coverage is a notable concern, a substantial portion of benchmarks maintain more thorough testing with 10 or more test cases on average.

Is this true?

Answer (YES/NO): NO